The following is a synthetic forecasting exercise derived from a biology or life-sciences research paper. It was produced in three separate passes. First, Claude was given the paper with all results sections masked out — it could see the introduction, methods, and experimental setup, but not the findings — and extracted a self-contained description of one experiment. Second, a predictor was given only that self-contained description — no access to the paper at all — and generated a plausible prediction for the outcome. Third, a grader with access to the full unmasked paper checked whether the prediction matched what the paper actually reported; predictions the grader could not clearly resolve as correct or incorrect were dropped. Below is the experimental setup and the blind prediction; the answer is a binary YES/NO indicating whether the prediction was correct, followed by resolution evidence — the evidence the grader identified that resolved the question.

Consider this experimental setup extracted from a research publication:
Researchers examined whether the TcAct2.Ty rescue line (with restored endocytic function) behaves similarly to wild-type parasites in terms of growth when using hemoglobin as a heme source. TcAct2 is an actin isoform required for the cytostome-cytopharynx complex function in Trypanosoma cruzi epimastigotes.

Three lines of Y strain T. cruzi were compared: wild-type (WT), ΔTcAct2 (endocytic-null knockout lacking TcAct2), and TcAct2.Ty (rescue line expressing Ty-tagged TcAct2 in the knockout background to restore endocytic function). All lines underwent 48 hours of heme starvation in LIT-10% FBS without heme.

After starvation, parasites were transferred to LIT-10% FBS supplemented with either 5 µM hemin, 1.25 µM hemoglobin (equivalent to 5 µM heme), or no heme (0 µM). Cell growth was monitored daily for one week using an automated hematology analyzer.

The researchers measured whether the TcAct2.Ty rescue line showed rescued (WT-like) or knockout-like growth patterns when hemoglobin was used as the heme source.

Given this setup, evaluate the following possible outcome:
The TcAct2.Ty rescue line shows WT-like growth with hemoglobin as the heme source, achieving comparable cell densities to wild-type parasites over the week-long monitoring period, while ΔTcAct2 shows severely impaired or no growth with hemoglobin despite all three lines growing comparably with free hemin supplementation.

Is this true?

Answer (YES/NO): NO